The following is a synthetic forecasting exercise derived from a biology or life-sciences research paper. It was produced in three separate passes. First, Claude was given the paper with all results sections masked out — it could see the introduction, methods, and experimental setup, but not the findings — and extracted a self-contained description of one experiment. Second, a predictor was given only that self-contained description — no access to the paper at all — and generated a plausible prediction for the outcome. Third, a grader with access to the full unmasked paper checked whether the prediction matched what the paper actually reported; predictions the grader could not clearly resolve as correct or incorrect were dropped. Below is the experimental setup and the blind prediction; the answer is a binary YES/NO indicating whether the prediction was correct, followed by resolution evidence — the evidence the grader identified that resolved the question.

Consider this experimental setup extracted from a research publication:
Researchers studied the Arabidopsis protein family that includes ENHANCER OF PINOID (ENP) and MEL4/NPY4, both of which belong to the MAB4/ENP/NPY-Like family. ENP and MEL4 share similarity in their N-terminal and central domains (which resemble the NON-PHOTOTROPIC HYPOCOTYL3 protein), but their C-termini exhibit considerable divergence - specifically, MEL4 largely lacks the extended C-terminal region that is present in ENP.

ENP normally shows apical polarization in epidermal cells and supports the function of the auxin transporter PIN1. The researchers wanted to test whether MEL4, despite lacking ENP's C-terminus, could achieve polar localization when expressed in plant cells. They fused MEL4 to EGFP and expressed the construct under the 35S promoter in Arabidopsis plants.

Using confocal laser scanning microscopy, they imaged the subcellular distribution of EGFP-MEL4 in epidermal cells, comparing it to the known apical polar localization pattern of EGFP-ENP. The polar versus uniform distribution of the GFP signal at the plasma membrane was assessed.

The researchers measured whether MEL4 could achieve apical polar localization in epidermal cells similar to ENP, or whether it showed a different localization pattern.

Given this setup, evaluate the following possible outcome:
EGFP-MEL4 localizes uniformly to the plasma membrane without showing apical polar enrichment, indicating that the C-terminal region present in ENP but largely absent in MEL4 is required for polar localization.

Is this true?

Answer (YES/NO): NO